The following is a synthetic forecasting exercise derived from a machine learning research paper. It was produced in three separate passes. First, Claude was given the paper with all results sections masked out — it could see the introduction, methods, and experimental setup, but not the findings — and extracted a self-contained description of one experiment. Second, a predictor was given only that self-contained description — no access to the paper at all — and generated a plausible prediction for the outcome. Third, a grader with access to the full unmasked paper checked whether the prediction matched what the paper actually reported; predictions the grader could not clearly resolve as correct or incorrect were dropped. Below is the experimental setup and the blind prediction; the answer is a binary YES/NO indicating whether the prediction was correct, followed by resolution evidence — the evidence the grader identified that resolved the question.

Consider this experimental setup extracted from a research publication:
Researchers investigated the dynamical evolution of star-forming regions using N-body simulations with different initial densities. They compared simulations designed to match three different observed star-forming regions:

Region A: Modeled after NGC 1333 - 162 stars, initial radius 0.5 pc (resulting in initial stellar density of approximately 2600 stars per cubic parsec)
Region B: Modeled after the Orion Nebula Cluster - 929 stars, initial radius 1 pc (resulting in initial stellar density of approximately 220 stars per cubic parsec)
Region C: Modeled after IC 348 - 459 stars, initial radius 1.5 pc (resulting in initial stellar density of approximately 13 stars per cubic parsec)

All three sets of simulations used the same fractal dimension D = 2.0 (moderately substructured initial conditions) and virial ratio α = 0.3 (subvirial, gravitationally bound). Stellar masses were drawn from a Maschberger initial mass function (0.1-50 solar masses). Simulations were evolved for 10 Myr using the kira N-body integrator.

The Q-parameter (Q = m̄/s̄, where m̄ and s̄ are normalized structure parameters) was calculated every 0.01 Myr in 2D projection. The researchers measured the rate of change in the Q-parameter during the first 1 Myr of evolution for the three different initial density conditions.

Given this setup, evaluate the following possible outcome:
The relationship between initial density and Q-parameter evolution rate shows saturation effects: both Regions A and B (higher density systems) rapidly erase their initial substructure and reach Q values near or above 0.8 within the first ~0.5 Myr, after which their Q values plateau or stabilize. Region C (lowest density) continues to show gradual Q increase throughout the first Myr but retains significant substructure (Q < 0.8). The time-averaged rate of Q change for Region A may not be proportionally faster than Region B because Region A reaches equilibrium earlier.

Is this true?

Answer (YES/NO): NO